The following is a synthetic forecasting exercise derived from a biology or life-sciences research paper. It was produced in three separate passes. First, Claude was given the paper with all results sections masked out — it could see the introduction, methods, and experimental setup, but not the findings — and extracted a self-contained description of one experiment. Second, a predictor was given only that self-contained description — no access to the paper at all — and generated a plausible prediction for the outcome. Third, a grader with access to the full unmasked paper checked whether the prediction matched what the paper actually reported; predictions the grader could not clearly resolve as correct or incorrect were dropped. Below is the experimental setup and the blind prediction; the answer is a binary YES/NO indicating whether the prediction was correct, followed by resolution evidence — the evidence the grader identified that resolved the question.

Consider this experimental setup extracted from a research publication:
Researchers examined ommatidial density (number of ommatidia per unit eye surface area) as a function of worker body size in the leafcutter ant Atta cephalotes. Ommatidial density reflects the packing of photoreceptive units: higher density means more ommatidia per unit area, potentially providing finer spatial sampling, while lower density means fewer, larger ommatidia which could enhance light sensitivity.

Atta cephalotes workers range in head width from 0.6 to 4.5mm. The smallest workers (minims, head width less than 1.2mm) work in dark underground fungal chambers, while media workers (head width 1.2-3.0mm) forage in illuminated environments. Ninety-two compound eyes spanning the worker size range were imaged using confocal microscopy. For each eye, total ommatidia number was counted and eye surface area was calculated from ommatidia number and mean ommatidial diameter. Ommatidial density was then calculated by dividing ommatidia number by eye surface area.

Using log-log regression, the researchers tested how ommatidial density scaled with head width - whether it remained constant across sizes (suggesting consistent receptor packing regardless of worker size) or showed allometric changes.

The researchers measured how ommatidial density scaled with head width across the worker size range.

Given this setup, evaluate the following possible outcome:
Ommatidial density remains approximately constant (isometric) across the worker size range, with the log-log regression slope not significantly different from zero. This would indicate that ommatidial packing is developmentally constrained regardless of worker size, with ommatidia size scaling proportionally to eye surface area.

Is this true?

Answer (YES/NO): NO